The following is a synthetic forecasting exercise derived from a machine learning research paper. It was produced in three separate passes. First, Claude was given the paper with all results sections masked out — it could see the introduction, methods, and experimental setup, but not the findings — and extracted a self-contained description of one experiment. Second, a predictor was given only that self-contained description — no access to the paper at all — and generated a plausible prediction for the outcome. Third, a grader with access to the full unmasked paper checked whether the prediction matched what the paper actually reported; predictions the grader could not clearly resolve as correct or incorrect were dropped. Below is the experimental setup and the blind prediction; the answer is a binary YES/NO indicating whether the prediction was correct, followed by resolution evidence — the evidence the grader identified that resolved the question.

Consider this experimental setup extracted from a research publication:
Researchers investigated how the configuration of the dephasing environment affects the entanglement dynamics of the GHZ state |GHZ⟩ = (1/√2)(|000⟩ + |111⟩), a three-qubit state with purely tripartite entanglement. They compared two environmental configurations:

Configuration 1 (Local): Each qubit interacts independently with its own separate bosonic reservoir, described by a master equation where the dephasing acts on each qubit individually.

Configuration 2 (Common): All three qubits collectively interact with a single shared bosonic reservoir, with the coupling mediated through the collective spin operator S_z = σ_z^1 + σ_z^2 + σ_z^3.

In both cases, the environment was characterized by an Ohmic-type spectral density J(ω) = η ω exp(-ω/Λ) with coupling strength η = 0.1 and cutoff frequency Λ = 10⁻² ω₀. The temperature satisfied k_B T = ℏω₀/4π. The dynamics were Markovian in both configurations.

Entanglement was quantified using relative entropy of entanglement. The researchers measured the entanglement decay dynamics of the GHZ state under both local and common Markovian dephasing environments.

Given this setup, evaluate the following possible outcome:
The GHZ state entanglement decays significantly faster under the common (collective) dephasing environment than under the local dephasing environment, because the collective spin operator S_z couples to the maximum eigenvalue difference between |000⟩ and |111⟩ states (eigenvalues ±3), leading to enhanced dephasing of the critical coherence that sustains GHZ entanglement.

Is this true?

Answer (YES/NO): YES